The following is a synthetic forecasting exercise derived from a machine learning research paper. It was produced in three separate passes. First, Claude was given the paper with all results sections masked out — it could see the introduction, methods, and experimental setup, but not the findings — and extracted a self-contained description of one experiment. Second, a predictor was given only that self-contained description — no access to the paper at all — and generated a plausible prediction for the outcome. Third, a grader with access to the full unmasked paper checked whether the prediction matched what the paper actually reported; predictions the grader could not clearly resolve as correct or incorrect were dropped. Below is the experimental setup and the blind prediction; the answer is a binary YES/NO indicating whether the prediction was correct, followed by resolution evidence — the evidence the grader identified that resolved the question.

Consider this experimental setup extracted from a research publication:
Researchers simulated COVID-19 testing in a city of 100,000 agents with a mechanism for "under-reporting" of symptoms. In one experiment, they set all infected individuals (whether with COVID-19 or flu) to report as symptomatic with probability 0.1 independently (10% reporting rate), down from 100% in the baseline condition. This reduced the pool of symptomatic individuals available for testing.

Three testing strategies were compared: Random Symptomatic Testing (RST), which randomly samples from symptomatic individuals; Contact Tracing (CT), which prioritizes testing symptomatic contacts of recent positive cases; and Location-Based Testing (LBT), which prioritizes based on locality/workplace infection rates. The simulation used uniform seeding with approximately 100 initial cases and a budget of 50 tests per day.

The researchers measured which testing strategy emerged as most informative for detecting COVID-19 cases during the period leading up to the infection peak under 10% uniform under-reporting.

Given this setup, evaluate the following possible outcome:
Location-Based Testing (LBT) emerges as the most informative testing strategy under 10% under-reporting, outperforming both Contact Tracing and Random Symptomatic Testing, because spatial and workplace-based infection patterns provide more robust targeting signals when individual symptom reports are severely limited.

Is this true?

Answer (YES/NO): NO